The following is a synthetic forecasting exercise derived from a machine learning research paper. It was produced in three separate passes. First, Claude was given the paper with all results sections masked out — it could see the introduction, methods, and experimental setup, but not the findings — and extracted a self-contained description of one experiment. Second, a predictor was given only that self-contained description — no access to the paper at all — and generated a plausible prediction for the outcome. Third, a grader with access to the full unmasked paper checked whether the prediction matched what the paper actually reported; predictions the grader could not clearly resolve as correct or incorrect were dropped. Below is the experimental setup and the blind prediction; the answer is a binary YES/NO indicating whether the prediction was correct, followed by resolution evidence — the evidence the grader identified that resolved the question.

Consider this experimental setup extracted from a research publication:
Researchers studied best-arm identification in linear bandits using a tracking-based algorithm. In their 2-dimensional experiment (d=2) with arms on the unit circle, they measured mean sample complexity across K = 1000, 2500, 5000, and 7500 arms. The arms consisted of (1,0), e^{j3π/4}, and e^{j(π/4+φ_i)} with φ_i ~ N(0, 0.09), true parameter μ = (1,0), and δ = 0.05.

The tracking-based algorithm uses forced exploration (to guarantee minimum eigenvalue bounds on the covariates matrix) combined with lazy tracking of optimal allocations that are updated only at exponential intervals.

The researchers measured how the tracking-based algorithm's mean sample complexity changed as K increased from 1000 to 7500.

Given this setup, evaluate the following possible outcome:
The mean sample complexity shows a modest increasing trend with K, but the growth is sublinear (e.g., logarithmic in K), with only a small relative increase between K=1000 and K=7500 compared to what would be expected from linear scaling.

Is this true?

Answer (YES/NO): NO